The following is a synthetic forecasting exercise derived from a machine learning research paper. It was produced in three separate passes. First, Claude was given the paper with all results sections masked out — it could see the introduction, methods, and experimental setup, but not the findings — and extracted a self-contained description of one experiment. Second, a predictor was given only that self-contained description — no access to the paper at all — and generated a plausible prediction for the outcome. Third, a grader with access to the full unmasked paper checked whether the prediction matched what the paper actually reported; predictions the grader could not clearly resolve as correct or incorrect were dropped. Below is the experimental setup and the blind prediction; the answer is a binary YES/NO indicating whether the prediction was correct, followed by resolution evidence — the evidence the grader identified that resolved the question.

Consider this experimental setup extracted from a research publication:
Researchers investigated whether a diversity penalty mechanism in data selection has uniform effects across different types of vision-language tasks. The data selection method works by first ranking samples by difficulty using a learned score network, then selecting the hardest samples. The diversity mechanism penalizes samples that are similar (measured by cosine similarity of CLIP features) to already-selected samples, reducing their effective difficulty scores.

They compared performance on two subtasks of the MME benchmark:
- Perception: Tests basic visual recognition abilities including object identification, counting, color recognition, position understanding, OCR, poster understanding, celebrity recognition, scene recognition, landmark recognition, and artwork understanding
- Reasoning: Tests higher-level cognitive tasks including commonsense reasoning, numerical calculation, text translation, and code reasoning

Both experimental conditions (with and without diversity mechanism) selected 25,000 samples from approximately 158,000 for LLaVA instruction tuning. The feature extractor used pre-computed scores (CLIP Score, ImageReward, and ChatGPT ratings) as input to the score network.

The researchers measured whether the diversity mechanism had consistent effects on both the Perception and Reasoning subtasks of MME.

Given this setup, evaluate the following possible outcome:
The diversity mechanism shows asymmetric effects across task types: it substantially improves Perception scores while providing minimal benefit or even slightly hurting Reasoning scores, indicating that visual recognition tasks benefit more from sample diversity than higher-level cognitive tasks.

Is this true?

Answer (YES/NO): YES